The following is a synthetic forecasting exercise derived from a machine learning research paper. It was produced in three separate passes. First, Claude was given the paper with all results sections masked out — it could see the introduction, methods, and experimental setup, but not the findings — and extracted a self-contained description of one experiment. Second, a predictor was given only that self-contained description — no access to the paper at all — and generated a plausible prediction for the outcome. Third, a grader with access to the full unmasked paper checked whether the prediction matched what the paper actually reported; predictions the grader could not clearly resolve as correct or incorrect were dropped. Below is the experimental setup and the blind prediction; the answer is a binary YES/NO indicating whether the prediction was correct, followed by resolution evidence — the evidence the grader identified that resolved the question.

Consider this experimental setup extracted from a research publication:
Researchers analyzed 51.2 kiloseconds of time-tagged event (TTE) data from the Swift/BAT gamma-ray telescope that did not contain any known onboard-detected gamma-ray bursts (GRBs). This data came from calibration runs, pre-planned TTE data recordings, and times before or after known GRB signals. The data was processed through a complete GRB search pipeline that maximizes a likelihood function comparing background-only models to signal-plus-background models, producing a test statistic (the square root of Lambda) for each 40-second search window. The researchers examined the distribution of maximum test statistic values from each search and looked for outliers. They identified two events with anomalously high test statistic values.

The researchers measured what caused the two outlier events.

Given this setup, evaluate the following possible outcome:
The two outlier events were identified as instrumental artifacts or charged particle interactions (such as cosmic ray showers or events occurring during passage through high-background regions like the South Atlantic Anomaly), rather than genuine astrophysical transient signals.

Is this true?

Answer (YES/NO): NO